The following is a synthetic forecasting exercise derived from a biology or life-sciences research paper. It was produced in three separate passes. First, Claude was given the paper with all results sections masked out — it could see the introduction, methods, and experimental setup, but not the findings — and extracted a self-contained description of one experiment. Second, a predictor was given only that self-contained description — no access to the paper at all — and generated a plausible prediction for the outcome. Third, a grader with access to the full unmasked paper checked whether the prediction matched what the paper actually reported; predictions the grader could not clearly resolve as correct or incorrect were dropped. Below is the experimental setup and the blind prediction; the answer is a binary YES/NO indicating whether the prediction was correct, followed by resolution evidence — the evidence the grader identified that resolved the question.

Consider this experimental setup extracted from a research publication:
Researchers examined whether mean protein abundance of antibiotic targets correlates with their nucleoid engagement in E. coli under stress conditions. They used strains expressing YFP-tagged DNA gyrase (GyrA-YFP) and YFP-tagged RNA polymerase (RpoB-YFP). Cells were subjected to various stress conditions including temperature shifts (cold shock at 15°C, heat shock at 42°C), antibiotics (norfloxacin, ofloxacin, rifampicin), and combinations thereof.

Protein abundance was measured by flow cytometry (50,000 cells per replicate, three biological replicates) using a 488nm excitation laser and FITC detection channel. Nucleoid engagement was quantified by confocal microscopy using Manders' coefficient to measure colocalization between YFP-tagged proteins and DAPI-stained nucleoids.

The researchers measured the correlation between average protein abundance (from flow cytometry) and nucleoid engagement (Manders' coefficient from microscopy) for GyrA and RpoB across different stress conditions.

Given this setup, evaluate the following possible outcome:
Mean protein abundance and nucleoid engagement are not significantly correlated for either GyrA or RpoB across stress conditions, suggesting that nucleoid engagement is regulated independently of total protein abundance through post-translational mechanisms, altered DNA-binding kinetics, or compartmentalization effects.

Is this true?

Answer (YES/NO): YES